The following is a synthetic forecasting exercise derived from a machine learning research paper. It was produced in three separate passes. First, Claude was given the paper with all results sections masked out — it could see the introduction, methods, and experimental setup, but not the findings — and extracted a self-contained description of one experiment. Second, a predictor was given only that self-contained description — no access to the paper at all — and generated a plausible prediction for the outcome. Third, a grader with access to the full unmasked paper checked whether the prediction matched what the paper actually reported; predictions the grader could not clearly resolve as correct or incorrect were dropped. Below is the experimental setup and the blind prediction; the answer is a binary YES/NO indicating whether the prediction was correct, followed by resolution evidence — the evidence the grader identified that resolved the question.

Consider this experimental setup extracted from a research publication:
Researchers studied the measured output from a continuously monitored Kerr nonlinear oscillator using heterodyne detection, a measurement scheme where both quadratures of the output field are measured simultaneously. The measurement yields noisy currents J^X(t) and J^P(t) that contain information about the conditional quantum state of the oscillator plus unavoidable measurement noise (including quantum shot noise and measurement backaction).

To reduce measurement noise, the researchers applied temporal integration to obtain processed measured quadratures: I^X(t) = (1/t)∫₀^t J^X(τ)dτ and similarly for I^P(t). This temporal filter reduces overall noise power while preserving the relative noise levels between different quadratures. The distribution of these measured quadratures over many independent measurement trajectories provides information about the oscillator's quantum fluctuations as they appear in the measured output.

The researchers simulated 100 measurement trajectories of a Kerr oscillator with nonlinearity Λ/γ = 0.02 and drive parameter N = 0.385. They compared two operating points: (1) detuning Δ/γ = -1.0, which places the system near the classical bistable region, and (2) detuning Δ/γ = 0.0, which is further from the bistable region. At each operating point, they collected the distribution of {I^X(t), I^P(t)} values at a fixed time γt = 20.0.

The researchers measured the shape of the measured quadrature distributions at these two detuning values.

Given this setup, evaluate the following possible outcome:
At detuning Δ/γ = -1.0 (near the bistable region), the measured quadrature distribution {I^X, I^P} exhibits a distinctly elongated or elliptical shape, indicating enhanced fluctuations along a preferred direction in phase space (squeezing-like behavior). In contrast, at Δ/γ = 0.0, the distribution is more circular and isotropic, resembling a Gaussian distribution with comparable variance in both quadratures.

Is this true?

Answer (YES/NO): YES